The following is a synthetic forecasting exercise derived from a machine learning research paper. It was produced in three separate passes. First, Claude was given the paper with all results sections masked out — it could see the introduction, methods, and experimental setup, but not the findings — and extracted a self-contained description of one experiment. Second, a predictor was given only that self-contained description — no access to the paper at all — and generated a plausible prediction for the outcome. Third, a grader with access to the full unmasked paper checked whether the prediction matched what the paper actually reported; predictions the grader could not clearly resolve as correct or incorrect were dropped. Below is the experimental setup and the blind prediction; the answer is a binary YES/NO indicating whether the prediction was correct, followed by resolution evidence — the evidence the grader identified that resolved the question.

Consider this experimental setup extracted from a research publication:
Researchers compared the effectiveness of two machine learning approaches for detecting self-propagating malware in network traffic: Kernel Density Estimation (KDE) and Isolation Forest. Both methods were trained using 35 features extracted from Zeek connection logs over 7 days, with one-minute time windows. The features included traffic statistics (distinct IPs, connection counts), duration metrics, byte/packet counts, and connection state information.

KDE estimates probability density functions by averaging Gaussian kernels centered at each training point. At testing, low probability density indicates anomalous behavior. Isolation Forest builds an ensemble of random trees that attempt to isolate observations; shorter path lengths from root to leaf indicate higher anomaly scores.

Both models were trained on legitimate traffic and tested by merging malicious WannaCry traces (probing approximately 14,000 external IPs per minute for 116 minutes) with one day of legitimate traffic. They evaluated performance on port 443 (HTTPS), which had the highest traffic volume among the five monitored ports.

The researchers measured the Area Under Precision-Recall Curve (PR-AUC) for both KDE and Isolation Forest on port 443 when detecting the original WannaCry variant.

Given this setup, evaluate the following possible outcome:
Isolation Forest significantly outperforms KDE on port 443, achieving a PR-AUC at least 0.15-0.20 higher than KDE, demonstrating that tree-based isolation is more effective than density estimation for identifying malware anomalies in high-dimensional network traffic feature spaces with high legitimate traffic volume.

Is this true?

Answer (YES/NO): NO